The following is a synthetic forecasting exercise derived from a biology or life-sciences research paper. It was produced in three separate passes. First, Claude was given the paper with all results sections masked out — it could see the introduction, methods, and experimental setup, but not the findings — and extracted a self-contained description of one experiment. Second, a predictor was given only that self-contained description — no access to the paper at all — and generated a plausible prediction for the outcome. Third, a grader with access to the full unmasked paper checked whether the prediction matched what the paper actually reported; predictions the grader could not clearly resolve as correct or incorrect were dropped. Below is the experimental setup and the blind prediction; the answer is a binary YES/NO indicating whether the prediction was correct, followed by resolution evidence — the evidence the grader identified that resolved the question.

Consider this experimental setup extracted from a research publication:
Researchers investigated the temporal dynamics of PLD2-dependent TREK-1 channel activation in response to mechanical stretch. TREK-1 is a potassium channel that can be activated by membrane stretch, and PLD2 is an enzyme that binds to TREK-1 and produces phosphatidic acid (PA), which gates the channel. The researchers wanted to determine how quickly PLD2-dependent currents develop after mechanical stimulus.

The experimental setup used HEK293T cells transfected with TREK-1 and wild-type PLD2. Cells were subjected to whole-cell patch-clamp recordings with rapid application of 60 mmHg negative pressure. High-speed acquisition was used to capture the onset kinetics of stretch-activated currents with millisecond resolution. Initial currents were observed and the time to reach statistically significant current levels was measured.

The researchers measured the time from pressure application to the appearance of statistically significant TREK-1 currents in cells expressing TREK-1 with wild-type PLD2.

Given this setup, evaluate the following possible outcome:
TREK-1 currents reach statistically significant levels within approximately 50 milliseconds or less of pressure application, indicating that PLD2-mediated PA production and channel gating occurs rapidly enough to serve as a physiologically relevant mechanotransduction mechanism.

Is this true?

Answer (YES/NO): YES